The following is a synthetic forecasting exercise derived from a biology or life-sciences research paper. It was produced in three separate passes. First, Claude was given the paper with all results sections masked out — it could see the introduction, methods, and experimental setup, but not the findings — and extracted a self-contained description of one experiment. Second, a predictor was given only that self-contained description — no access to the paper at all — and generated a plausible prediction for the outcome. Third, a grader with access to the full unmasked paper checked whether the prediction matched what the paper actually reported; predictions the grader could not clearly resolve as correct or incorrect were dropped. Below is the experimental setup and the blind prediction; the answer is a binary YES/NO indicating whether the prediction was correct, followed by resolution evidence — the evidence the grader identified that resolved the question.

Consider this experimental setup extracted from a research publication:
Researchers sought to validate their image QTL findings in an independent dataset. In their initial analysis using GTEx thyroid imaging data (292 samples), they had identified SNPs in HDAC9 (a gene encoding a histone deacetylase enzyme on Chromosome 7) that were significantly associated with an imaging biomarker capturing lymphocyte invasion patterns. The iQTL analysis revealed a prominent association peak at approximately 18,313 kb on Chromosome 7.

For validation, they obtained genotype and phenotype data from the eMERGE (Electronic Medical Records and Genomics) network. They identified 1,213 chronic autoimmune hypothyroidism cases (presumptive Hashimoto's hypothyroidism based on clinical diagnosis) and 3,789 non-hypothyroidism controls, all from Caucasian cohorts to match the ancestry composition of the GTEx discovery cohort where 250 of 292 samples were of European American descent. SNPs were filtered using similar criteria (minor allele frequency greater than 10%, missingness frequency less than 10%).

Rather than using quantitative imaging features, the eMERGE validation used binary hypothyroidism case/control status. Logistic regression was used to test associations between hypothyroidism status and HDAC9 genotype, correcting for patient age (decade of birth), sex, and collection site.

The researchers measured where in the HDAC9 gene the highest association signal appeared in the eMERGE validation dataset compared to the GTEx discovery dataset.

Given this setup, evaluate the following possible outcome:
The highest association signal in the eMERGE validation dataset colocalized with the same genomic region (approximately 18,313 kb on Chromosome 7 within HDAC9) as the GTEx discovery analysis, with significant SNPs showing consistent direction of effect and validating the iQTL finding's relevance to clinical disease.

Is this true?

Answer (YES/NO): NO